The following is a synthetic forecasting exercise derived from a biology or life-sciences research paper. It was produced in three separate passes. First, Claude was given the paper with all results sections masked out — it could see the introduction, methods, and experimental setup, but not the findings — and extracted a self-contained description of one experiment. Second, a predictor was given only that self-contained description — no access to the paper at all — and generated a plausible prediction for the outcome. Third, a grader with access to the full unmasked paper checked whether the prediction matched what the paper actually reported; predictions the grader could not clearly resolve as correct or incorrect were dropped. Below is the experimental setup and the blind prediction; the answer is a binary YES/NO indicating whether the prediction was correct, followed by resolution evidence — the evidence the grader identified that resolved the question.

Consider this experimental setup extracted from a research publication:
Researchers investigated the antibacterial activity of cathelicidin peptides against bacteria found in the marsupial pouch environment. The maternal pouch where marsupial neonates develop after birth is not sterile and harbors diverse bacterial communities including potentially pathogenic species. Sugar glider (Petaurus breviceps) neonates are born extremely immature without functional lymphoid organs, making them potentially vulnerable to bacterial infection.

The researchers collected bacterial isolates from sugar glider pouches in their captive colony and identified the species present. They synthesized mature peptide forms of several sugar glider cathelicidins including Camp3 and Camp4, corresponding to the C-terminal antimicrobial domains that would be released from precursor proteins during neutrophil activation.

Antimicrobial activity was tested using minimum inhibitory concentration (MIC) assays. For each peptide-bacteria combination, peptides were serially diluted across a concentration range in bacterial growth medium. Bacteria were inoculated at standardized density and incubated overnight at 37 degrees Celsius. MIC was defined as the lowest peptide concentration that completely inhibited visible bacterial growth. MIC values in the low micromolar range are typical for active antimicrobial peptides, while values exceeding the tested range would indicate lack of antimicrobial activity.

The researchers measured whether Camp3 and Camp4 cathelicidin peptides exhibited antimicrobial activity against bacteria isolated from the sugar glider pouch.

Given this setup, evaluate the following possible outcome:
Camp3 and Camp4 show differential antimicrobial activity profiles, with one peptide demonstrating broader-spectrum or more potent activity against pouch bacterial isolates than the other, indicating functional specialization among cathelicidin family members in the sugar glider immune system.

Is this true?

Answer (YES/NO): NO